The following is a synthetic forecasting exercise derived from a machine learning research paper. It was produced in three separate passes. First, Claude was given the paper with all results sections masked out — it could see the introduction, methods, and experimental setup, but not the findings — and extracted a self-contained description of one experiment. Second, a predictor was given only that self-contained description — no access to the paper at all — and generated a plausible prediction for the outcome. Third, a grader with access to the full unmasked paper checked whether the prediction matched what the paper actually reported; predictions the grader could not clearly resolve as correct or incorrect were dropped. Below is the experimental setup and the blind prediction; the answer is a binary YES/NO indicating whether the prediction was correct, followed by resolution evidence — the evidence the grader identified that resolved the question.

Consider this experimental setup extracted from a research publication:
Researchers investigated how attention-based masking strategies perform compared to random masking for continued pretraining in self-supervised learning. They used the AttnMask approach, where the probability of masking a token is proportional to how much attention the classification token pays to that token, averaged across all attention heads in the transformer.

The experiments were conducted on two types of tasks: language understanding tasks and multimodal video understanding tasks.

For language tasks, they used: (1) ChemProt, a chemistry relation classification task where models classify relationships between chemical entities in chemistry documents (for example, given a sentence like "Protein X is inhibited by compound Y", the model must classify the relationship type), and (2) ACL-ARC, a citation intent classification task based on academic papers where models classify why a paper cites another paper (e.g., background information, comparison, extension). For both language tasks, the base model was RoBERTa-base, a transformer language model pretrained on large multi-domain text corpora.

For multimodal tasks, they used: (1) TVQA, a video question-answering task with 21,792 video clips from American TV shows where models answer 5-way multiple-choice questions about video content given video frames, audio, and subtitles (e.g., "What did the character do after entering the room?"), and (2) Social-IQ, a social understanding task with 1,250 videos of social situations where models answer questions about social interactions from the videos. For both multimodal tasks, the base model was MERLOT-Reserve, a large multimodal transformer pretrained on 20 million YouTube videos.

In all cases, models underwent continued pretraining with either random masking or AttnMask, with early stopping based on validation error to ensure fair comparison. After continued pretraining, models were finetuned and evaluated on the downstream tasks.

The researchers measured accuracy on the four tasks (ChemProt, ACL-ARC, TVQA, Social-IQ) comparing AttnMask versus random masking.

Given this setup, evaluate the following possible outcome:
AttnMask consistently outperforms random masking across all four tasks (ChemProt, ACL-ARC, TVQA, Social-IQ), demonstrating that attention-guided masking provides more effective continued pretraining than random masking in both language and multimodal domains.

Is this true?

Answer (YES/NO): NO